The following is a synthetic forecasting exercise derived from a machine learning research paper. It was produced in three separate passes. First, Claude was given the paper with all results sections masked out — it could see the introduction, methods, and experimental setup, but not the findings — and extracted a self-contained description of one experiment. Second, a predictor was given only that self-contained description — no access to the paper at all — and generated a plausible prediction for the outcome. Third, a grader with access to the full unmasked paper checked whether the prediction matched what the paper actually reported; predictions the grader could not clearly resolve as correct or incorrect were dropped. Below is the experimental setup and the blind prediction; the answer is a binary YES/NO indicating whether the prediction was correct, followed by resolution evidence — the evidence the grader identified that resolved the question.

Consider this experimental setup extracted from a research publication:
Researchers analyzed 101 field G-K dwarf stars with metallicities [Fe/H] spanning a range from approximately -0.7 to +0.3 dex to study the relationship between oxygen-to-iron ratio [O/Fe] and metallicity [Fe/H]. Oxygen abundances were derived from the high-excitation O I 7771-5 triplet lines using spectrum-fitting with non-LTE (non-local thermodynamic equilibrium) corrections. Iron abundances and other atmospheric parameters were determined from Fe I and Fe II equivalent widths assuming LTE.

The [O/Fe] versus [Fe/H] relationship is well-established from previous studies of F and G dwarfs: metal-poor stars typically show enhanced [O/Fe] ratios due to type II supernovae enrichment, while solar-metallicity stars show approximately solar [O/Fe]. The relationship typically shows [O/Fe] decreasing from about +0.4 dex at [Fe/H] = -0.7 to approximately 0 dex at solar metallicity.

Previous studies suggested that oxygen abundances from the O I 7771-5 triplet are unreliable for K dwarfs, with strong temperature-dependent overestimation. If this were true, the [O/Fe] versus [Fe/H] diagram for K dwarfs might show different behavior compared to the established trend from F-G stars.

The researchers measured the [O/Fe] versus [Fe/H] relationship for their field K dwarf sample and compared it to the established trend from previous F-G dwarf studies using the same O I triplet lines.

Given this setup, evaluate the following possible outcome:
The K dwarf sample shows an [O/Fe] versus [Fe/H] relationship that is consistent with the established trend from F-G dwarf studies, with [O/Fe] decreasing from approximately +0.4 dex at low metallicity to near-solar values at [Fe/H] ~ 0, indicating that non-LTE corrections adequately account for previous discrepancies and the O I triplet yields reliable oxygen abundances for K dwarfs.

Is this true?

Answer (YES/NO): YES